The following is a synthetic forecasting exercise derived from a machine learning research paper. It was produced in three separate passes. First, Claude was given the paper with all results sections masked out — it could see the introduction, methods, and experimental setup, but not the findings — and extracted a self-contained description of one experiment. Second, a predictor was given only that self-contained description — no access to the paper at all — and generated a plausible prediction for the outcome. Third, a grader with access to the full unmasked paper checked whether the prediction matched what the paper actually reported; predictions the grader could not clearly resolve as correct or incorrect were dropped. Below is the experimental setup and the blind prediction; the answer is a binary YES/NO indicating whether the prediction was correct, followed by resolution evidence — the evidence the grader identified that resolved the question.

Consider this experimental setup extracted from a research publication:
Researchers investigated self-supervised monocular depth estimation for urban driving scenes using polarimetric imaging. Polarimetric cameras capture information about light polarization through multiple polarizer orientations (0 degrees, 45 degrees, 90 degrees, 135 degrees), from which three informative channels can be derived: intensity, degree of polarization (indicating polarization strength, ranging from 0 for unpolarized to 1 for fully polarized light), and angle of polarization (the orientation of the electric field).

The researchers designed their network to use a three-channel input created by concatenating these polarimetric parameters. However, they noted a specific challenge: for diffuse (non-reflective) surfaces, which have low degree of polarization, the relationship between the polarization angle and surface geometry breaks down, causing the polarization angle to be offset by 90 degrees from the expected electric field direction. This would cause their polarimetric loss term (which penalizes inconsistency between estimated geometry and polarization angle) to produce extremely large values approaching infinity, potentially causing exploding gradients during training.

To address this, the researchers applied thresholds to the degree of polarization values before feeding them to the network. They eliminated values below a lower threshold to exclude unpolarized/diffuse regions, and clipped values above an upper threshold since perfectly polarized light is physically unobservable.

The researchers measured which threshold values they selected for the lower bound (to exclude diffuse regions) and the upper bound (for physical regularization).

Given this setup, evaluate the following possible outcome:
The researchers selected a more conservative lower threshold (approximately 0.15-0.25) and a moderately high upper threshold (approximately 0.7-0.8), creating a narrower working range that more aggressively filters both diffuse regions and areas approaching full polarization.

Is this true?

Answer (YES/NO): NO